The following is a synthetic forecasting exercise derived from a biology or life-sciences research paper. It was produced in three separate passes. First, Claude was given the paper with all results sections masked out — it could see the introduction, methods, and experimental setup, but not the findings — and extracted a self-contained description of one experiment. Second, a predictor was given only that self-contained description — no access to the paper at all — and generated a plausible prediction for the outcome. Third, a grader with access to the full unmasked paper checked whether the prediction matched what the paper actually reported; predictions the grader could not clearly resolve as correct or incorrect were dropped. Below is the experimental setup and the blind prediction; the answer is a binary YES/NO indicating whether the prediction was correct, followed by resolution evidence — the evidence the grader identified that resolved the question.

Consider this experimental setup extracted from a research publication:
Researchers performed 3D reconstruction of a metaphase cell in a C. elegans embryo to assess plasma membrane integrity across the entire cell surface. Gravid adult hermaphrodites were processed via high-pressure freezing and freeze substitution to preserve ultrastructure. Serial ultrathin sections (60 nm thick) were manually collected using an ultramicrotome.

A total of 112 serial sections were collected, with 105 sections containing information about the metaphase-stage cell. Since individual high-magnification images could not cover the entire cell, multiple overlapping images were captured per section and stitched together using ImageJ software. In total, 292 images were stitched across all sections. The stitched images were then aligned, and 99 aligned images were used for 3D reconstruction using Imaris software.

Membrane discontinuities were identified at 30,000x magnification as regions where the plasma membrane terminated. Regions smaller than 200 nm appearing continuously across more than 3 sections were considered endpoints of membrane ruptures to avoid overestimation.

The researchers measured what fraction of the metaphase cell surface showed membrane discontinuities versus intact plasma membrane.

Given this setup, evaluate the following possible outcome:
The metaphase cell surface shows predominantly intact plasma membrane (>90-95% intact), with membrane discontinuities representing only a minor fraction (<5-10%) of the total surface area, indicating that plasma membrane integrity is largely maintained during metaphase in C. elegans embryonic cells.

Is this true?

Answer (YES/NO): NO